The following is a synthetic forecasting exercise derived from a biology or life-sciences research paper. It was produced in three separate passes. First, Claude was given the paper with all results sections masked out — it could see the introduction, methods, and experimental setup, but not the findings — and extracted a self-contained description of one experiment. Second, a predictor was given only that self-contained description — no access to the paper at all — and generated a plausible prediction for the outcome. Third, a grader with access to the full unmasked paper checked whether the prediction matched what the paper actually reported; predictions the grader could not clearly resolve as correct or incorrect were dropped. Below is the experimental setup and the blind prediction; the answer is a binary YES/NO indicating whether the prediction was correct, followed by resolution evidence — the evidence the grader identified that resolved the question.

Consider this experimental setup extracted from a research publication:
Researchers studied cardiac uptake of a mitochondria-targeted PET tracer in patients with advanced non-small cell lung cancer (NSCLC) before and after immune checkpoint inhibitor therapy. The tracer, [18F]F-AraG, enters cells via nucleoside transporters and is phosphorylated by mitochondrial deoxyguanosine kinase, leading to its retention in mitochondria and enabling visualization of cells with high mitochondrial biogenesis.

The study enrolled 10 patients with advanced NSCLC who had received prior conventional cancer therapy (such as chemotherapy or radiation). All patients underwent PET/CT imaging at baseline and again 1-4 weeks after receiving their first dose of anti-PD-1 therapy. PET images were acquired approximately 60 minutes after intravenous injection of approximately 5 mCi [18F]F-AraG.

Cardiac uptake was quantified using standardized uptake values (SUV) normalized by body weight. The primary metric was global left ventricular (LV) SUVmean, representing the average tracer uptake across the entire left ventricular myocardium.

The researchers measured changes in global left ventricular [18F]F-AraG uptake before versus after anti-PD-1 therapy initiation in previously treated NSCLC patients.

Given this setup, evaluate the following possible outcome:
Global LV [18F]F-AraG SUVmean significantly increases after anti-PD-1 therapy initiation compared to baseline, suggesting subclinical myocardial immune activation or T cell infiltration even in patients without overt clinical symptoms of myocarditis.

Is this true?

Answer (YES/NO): NO